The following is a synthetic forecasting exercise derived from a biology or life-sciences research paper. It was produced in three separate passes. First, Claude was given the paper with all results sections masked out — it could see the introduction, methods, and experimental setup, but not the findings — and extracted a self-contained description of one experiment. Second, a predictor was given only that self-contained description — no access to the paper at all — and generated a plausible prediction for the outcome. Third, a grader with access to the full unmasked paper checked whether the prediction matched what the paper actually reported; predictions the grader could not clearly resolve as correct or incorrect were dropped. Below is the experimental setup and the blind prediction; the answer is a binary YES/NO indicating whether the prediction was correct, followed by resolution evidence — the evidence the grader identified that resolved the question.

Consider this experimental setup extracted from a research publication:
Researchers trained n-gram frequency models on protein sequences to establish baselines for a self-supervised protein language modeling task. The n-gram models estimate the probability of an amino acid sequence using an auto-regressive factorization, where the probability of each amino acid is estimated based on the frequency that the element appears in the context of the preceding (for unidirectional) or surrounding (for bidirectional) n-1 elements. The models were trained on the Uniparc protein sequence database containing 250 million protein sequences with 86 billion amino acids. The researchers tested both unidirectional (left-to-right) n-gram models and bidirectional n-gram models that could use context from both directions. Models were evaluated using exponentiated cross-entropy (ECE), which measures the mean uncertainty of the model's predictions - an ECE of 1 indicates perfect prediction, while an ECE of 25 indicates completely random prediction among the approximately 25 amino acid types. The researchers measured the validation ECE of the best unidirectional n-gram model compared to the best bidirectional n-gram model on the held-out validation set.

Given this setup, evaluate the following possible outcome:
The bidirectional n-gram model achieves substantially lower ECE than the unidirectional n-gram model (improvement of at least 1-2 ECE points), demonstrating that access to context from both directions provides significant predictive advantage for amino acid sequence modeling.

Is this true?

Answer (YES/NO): NO